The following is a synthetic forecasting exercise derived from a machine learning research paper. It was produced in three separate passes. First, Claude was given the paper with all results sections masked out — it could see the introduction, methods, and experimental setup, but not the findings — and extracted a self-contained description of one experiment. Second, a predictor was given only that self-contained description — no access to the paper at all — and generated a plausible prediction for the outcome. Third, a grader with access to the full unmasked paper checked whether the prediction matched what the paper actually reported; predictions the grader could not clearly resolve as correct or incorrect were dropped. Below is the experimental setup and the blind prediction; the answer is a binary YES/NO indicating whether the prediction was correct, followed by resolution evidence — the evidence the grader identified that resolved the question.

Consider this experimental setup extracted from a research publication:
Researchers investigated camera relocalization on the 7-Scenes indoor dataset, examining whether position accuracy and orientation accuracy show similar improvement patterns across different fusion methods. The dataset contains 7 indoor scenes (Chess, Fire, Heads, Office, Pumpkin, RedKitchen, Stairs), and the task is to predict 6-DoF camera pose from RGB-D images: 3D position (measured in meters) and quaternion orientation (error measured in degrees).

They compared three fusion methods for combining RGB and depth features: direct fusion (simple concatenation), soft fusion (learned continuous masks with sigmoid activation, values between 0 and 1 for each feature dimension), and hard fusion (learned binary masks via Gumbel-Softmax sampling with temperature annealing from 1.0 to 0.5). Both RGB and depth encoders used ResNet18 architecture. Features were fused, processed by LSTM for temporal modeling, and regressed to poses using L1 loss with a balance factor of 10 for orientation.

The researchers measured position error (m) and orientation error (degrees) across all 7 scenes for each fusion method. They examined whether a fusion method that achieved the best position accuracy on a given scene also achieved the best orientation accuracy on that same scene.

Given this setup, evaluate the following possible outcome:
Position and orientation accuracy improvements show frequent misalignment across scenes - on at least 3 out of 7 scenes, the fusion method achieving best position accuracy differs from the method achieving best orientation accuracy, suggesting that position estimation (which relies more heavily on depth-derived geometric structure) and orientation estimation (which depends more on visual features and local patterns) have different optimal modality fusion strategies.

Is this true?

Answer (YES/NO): NO